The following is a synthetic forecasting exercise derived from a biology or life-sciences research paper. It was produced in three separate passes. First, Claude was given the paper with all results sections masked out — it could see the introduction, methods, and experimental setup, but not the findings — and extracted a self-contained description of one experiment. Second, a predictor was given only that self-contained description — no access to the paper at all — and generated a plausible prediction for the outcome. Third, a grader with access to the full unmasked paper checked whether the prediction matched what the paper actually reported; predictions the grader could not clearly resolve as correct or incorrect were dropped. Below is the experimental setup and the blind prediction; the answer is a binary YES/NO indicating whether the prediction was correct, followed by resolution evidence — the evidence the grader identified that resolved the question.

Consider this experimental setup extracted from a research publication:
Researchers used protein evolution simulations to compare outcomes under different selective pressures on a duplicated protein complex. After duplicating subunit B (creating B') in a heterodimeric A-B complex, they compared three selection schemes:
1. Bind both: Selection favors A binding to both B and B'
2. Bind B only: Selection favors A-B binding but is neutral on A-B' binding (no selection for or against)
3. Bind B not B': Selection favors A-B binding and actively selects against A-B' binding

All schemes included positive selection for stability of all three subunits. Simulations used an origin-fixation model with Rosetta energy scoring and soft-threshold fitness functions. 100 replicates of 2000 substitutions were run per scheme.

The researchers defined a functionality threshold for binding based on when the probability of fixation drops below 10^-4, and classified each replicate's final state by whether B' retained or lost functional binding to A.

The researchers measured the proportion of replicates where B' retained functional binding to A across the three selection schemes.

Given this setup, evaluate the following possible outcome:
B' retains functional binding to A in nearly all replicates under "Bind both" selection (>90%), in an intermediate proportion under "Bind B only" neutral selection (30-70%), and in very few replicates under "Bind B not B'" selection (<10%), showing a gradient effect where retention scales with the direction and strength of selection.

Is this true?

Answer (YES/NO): NO